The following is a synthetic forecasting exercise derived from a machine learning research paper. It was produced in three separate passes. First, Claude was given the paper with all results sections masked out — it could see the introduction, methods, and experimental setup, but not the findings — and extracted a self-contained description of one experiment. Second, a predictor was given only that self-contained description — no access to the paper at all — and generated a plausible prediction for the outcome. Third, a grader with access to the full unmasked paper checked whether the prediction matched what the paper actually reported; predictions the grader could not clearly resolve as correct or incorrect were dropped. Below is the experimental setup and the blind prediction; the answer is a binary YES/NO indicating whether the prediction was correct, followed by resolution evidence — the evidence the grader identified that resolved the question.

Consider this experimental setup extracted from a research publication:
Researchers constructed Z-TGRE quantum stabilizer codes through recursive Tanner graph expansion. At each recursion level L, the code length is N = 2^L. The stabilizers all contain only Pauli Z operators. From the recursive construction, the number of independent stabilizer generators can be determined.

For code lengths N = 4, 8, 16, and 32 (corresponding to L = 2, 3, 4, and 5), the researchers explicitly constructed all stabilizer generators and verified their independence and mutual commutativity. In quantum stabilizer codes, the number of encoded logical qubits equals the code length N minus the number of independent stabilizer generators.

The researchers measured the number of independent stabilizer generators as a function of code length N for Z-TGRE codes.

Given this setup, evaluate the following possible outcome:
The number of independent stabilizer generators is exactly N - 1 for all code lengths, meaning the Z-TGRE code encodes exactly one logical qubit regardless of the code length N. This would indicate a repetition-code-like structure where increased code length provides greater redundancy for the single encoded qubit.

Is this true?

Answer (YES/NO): NO